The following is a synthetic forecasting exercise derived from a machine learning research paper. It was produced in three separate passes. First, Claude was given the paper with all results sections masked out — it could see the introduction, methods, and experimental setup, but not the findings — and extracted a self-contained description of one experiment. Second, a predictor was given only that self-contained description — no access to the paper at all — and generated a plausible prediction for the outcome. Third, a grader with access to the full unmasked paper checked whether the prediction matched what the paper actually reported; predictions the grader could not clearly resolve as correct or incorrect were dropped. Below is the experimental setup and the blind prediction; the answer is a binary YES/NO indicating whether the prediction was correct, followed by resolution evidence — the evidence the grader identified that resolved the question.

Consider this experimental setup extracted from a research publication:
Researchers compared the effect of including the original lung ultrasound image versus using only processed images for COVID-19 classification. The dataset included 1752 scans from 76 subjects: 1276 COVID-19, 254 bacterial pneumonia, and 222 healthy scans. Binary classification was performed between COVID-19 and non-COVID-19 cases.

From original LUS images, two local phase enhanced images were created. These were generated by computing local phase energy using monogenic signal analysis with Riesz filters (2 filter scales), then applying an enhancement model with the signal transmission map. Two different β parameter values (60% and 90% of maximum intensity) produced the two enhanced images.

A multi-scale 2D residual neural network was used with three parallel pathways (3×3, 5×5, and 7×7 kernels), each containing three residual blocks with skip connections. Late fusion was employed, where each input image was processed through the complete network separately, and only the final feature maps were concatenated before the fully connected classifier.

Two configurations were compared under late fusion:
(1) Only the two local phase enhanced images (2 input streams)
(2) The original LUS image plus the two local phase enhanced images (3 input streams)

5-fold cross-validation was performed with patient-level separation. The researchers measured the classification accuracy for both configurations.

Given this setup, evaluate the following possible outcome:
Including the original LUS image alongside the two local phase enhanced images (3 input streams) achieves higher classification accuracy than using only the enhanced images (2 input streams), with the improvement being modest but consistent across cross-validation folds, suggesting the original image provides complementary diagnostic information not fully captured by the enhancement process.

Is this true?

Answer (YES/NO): NO